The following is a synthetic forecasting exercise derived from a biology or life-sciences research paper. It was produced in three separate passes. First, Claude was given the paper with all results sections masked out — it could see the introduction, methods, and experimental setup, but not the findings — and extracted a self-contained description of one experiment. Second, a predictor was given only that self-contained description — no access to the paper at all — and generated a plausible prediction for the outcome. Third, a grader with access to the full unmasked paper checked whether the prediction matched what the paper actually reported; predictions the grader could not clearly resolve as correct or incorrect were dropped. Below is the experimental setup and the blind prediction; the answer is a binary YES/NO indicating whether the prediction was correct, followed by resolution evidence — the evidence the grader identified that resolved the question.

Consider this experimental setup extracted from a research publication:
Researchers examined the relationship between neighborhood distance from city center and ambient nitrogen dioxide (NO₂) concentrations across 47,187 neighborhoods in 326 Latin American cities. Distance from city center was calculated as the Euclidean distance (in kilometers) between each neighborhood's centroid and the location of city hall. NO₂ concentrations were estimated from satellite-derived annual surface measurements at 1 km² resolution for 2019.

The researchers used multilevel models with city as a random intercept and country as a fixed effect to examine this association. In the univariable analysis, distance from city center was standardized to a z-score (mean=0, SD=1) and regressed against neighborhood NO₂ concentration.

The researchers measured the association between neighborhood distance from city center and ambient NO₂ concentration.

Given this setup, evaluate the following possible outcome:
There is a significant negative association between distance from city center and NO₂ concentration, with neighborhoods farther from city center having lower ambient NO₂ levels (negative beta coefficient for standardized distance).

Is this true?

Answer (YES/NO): YES